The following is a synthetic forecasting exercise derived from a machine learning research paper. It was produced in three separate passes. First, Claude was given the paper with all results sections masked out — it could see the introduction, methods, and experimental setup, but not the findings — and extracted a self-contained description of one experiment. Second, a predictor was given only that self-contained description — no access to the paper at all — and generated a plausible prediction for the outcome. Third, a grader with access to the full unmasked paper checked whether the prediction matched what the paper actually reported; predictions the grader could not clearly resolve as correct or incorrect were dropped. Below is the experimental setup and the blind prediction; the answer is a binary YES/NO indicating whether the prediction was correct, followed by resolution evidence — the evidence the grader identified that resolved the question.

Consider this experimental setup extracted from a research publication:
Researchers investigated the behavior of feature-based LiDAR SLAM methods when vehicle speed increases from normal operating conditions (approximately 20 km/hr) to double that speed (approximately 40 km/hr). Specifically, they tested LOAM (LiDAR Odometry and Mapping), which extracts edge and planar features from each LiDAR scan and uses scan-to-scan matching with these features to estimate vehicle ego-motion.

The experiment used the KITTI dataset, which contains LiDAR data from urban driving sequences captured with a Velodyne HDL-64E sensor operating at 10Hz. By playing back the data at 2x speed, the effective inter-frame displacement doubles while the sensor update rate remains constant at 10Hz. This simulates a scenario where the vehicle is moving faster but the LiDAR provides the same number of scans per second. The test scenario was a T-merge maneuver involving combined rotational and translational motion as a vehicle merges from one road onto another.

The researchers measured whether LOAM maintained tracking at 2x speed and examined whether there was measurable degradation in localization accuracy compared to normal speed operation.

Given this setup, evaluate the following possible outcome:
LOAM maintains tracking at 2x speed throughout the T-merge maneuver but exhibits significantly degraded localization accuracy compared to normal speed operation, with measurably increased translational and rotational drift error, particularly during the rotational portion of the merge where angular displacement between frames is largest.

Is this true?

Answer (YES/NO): YES